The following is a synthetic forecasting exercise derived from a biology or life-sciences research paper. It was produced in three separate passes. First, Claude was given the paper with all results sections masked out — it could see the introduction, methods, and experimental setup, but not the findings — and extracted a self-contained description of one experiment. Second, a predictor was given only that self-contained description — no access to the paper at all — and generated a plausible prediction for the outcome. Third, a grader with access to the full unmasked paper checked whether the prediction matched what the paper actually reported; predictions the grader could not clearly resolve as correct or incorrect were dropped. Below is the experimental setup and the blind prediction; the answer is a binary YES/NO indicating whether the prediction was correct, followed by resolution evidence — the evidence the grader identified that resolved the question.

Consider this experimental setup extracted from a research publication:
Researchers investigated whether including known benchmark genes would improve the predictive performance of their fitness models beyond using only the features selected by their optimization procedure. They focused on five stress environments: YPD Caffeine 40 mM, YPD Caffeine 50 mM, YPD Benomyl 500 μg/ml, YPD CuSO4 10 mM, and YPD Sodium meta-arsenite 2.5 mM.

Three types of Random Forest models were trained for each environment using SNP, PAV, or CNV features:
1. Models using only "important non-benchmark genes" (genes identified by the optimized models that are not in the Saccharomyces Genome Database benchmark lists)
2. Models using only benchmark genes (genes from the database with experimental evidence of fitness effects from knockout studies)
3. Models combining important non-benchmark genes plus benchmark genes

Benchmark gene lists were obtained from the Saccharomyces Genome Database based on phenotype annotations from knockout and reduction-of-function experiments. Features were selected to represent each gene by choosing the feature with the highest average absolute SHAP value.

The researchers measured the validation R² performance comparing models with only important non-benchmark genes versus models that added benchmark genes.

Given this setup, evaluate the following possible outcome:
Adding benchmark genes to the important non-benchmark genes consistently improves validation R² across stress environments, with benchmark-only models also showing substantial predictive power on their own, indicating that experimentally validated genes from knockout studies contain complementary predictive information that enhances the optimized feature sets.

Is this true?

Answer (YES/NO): NO